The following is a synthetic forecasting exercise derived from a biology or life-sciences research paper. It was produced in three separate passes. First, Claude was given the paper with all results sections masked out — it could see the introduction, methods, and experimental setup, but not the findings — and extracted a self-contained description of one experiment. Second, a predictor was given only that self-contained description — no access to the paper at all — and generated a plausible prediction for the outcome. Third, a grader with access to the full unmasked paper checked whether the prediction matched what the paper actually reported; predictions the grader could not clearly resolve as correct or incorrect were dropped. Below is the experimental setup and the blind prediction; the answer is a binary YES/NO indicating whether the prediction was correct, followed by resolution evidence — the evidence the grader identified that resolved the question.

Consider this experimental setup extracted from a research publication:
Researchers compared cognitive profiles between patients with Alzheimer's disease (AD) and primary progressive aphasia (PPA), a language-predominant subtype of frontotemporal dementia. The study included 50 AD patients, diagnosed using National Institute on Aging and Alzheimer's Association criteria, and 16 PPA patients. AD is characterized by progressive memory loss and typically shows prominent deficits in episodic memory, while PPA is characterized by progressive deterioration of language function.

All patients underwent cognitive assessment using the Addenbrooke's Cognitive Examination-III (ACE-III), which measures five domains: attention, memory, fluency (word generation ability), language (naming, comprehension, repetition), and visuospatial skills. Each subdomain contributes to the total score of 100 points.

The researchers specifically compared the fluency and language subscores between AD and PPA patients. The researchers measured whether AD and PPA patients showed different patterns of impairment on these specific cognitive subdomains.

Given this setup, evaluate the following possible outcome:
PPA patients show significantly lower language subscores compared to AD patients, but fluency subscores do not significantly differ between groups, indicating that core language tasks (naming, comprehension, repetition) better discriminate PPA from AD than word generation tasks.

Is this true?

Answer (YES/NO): NO